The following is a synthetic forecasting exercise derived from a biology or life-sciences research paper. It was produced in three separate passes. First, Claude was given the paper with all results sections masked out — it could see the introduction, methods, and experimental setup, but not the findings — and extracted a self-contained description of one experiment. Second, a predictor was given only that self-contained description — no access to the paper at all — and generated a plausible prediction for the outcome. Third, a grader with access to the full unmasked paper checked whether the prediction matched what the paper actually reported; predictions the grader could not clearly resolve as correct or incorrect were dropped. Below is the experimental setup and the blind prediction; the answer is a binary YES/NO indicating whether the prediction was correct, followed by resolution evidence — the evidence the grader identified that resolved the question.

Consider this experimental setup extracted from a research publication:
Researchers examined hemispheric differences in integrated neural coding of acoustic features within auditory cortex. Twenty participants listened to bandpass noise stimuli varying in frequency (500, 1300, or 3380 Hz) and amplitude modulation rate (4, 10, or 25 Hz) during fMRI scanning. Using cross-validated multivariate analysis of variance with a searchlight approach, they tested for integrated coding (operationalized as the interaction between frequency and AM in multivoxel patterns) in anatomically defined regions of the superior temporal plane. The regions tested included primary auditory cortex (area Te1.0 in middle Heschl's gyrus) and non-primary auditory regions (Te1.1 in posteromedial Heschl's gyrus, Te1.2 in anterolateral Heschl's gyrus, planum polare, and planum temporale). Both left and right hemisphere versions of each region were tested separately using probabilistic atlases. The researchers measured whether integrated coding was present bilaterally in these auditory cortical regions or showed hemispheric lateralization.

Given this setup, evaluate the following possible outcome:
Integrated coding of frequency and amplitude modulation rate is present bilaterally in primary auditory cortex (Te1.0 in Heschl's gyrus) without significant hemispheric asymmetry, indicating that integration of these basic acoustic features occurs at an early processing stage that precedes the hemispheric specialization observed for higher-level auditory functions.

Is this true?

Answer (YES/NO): NO